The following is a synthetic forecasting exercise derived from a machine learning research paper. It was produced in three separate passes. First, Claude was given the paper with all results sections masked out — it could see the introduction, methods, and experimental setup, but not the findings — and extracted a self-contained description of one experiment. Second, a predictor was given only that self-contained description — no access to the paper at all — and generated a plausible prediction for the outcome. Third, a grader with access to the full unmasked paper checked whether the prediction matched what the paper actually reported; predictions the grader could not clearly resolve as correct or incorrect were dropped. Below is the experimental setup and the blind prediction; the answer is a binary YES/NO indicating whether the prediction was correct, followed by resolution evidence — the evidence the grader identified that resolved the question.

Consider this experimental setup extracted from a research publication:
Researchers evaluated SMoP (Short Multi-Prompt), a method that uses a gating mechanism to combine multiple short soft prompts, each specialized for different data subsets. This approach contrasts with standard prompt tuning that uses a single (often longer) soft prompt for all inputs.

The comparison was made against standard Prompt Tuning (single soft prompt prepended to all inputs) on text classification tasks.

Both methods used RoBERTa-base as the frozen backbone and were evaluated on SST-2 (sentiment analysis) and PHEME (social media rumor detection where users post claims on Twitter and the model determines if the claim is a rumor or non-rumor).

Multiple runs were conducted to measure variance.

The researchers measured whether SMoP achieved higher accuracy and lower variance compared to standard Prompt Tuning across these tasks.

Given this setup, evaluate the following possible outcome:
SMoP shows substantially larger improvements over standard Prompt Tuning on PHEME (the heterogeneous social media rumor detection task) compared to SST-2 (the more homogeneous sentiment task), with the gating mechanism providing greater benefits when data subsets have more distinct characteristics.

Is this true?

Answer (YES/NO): NO